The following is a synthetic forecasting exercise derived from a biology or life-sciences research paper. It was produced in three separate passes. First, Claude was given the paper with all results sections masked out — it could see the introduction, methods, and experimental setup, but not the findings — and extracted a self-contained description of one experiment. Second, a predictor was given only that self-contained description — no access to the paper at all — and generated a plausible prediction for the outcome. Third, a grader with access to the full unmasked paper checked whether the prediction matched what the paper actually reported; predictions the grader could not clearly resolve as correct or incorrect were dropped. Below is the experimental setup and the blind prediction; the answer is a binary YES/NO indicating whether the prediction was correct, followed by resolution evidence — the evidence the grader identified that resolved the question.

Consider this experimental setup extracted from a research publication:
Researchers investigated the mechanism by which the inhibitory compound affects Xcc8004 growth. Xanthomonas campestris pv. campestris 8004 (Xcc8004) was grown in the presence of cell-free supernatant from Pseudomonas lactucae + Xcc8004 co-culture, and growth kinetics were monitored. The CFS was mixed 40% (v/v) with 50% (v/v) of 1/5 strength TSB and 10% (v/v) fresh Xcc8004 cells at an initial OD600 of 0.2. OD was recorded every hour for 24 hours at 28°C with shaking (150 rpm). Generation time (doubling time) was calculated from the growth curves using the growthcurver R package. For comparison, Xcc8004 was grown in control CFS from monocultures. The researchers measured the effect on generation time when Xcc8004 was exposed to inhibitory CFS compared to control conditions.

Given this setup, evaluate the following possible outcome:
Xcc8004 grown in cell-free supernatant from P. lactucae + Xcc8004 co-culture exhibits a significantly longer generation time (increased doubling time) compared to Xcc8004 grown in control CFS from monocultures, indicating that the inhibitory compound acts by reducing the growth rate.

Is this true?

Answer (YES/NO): NO